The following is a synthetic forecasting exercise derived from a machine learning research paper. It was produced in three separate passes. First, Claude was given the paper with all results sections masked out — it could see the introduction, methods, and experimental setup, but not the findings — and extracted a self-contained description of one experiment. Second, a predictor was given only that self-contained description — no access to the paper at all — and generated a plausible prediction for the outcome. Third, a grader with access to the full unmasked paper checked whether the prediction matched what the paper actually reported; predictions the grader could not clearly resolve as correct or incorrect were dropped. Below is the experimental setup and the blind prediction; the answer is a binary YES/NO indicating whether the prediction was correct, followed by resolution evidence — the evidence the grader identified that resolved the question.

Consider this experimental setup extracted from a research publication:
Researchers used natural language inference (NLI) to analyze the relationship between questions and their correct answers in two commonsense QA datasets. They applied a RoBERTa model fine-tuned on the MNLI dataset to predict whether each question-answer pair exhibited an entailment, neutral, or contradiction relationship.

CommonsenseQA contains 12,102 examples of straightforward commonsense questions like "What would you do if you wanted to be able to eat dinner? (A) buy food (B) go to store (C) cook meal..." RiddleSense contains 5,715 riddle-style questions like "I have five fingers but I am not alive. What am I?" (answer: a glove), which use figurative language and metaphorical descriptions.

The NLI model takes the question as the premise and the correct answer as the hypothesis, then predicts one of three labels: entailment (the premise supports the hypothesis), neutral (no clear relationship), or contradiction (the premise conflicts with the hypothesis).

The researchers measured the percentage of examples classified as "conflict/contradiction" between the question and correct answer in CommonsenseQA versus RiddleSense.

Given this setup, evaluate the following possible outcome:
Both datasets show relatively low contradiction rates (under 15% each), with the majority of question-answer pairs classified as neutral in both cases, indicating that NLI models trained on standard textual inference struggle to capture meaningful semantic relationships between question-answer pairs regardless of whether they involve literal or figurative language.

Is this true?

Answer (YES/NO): NO